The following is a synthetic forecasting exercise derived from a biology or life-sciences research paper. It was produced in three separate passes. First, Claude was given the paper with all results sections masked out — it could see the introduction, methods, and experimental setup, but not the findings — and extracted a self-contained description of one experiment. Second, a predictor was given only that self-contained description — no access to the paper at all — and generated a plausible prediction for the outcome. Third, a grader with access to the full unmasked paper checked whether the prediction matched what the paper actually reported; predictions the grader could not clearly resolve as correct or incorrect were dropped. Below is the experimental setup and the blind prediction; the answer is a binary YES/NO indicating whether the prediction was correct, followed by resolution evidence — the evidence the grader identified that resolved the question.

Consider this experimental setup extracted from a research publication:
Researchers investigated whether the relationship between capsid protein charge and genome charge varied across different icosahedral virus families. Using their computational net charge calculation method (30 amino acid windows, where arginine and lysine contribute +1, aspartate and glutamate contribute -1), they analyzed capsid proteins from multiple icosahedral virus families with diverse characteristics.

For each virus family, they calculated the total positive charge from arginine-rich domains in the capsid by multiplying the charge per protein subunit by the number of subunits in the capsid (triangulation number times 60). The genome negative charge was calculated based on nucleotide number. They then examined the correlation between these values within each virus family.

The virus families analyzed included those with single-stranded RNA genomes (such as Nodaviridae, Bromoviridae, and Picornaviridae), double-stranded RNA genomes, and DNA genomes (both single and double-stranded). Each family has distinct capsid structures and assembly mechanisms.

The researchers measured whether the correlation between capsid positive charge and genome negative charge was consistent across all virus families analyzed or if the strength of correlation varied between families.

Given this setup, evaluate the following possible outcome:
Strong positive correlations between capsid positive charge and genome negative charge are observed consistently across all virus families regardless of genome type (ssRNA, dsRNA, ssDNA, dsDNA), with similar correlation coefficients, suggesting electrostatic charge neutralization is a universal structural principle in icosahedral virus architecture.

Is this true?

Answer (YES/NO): NO